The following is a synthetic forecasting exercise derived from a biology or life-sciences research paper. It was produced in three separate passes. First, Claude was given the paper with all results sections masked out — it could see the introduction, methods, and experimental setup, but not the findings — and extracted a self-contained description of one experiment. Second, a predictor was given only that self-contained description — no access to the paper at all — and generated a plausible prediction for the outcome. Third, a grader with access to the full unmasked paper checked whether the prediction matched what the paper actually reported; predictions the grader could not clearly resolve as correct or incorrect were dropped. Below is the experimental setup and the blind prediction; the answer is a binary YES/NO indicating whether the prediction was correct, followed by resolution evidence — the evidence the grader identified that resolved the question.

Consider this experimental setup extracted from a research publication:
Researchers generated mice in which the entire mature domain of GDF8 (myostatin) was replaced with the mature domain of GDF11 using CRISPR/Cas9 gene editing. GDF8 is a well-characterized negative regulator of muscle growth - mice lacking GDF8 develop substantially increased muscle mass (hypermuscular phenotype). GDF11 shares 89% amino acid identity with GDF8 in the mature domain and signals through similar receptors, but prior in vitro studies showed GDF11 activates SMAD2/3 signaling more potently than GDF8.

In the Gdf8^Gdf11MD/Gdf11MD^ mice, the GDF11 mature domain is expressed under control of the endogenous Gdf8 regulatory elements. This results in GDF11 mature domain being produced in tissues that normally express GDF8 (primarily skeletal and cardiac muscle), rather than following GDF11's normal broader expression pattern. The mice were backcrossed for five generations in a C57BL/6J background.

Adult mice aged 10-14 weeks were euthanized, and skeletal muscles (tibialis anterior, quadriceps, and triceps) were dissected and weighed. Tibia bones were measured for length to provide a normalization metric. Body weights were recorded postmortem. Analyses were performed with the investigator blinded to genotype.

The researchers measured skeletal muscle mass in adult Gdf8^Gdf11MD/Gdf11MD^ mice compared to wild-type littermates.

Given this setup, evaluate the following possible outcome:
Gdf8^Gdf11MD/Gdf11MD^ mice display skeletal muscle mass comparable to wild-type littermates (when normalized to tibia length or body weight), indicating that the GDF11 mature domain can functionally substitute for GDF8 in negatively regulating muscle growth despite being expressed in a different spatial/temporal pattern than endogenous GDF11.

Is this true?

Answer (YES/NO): NO